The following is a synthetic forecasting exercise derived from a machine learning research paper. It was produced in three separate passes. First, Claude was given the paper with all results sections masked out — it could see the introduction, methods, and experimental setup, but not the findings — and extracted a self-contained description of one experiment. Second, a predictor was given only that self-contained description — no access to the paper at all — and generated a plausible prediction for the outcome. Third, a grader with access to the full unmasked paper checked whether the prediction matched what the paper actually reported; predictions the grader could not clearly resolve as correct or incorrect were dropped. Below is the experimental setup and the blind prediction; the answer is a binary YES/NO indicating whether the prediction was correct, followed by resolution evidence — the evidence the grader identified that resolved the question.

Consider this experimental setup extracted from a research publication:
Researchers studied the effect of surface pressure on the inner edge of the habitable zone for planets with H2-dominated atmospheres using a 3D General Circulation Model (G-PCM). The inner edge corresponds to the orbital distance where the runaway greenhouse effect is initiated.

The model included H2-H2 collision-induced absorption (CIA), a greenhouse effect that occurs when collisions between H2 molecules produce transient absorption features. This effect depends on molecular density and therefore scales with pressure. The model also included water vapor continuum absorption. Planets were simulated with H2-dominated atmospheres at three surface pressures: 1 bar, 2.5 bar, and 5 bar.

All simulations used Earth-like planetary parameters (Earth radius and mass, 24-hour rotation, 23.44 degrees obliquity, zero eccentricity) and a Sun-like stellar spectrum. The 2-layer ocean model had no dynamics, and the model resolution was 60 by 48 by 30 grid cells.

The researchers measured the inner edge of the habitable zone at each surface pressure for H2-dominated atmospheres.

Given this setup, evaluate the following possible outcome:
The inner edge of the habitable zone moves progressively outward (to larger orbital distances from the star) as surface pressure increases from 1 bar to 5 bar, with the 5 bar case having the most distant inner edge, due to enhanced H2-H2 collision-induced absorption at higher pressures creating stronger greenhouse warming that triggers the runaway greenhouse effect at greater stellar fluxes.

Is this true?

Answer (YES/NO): YES